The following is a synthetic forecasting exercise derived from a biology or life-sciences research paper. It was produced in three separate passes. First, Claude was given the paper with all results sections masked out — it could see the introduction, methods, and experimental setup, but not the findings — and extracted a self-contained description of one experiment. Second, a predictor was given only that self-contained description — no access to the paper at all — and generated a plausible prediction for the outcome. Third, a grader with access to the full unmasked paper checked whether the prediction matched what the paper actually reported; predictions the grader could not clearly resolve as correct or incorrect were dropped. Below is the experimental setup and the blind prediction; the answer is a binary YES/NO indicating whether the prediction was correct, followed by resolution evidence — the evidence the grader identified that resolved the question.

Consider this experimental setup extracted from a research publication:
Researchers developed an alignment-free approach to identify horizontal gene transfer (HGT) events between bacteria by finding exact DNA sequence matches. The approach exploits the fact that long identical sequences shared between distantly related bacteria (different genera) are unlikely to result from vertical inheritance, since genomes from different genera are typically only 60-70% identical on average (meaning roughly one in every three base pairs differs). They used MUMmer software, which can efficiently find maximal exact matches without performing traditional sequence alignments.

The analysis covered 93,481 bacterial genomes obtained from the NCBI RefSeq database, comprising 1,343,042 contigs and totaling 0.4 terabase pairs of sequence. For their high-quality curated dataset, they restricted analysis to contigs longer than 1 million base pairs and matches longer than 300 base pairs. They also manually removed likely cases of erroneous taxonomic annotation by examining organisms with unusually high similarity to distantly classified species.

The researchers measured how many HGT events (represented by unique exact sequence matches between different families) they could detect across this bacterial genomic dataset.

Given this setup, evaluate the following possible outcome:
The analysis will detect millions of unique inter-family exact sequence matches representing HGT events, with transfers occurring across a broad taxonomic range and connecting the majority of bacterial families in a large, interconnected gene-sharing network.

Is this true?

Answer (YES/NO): NO